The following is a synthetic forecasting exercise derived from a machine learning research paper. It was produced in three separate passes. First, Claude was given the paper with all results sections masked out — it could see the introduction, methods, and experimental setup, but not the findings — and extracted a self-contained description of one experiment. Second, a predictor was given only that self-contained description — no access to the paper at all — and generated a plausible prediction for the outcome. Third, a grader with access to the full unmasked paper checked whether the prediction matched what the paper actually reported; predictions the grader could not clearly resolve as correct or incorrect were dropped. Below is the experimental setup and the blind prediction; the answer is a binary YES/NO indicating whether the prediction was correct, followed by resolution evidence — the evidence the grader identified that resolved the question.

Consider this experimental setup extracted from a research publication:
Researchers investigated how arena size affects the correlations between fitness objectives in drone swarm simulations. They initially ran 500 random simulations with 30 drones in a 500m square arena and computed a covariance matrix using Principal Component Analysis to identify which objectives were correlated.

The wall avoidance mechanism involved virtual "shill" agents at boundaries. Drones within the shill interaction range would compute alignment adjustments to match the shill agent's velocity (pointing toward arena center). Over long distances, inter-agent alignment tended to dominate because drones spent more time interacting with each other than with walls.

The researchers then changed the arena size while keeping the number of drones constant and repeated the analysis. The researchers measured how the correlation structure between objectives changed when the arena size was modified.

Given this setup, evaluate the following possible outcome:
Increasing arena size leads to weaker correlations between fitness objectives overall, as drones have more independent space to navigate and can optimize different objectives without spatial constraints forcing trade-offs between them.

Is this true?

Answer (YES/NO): NO